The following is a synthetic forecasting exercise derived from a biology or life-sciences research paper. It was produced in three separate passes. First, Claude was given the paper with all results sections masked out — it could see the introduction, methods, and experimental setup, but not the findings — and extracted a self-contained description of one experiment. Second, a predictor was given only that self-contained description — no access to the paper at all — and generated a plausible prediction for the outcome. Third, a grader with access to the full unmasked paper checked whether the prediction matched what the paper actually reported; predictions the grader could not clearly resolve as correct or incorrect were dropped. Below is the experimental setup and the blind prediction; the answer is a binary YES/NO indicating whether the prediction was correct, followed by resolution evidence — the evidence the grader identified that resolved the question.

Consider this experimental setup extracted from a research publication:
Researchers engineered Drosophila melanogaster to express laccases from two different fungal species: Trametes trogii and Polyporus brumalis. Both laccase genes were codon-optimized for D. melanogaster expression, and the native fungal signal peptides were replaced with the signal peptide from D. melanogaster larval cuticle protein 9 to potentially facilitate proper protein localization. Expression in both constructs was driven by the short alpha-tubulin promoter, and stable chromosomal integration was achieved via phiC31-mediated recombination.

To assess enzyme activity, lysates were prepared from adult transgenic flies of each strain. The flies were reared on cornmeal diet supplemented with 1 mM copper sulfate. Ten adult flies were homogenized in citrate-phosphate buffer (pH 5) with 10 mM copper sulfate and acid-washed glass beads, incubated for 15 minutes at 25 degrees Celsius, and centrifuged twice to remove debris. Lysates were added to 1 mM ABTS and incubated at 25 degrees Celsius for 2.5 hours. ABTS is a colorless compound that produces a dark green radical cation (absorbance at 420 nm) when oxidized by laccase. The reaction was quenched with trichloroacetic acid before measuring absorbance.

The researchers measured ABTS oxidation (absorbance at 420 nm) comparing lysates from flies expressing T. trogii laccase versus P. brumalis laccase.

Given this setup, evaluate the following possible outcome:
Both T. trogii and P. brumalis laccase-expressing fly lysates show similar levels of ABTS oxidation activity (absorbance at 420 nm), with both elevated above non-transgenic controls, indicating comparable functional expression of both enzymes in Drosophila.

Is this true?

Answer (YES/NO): NO